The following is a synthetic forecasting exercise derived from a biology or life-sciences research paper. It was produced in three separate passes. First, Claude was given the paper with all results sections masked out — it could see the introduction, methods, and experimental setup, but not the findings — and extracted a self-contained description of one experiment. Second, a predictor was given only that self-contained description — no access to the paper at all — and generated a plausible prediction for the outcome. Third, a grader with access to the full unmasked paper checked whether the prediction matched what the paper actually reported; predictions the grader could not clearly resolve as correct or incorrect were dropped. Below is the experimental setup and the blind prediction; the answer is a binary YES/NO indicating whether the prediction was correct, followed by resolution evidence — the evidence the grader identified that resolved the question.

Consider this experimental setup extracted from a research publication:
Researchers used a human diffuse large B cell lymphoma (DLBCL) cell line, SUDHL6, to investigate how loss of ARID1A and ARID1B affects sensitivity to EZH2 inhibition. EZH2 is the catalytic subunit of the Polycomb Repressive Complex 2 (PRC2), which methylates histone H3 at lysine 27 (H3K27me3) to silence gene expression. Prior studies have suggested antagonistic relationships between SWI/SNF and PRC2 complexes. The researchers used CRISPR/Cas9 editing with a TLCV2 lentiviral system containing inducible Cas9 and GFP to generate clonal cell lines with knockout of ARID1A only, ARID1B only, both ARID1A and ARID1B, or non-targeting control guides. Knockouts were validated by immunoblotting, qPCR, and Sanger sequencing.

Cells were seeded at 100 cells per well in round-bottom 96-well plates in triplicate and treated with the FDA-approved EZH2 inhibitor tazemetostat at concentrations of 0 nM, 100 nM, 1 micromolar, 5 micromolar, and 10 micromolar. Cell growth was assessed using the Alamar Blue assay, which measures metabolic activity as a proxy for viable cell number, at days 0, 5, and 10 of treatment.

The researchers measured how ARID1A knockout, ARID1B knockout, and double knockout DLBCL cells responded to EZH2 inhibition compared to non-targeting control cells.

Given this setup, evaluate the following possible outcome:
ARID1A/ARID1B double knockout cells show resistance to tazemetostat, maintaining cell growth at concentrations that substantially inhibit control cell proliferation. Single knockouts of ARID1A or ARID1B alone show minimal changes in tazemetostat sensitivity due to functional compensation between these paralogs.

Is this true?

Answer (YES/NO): NO